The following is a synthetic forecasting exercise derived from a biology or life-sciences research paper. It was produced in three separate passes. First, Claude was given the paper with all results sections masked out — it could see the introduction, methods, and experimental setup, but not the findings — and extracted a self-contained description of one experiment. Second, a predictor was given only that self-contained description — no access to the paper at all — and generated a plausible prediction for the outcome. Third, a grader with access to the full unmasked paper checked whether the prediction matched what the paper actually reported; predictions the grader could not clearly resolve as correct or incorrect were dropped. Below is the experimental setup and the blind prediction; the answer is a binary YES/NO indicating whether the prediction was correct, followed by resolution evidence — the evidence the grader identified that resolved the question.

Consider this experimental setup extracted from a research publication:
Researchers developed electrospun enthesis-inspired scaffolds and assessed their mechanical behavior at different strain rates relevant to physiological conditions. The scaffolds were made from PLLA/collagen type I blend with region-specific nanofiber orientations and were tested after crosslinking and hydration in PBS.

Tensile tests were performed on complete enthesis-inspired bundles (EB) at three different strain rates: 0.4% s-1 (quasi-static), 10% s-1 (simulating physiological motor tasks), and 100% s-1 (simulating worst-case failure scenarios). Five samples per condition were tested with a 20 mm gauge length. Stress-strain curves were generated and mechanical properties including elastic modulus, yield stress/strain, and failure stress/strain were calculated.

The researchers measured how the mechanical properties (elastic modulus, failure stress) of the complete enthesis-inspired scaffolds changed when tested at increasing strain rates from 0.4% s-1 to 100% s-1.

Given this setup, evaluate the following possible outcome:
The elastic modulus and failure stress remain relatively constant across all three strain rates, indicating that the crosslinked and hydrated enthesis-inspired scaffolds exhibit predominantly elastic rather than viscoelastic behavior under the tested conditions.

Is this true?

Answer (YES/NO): NO